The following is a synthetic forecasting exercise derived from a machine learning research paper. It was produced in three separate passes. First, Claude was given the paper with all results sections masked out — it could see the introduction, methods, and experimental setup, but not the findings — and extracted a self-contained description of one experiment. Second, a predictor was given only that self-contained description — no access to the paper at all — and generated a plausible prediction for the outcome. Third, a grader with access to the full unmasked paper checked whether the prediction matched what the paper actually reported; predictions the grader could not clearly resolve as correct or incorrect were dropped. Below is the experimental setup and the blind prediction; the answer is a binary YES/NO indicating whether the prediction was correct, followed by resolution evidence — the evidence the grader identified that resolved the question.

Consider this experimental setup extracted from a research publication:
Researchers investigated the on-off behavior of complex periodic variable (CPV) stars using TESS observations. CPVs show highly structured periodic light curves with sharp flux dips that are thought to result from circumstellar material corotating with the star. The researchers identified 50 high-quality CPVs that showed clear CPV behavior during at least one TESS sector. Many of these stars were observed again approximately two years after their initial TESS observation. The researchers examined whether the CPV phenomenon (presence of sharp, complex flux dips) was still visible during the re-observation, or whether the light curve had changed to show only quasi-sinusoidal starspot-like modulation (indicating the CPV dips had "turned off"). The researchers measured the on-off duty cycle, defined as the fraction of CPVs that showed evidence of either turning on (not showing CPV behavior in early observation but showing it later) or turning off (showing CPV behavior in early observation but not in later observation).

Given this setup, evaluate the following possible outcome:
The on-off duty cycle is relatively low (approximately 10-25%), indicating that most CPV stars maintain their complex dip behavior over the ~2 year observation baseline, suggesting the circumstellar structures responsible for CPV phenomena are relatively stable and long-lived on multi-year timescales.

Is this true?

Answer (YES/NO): NO